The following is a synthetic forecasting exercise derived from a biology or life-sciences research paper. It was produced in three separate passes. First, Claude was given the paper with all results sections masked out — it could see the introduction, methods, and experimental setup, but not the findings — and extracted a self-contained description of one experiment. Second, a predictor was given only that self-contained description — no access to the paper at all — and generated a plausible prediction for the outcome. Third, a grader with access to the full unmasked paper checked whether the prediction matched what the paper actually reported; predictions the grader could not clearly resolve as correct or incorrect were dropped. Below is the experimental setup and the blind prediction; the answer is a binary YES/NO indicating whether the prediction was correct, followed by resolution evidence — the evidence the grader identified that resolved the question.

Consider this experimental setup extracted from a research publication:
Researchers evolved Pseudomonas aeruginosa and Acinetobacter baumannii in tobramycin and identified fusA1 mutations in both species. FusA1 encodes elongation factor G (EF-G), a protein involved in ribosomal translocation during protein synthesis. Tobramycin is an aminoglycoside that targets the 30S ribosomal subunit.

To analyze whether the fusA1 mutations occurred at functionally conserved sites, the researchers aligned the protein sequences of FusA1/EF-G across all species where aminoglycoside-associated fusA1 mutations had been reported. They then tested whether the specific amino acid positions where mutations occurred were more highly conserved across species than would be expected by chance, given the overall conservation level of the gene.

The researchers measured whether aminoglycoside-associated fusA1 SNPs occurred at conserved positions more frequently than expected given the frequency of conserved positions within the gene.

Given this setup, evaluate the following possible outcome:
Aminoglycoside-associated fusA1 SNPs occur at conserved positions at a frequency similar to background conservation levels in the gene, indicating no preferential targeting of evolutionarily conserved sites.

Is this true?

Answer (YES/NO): NO